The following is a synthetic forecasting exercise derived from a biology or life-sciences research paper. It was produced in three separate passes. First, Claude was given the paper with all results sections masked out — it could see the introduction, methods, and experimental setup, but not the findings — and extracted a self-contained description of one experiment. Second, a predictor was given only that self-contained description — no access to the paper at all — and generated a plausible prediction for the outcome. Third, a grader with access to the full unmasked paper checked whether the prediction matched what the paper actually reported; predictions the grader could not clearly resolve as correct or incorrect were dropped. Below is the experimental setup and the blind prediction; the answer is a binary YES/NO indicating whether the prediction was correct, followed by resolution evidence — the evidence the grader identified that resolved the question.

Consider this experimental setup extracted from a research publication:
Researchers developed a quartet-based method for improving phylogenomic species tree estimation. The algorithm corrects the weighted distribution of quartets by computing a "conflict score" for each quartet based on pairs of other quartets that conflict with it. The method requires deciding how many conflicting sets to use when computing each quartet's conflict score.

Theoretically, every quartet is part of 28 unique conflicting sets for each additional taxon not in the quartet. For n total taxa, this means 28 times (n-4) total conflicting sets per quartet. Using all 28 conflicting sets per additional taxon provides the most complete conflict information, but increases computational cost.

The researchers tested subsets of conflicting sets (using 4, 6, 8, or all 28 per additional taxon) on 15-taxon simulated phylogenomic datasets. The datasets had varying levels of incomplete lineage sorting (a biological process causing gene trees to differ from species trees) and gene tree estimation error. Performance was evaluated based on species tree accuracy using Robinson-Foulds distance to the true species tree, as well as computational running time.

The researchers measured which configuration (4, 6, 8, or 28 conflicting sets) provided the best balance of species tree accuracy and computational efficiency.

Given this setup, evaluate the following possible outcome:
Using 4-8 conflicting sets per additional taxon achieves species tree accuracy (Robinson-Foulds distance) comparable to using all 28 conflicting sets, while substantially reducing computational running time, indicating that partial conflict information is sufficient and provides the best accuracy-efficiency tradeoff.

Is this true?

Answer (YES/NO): NO